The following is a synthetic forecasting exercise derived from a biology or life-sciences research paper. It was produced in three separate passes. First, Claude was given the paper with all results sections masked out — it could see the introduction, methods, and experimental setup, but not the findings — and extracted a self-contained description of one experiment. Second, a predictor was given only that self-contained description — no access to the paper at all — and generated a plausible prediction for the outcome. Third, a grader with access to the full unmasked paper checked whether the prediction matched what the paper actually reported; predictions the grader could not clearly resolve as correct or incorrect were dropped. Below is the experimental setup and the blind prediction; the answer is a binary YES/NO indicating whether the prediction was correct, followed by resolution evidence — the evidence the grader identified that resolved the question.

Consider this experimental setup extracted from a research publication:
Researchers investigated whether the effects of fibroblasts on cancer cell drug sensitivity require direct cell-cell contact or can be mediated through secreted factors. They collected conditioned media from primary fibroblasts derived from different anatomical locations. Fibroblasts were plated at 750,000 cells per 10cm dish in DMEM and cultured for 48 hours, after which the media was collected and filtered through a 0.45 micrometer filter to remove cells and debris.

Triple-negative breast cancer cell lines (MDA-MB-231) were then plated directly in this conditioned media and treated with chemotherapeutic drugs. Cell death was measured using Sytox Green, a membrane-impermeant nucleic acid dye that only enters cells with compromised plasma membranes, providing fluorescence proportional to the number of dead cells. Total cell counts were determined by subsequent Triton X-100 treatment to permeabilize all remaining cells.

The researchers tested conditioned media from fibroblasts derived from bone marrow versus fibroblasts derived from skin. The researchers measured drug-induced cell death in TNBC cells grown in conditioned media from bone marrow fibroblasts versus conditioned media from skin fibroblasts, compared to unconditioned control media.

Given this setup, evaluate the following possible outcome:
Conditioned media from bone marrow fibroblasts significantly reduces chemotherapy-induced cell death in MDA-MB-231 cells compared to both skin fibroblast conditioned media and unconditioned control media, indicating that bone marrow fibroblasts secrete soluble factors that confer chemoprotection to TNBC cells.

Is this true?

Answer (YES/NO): NO